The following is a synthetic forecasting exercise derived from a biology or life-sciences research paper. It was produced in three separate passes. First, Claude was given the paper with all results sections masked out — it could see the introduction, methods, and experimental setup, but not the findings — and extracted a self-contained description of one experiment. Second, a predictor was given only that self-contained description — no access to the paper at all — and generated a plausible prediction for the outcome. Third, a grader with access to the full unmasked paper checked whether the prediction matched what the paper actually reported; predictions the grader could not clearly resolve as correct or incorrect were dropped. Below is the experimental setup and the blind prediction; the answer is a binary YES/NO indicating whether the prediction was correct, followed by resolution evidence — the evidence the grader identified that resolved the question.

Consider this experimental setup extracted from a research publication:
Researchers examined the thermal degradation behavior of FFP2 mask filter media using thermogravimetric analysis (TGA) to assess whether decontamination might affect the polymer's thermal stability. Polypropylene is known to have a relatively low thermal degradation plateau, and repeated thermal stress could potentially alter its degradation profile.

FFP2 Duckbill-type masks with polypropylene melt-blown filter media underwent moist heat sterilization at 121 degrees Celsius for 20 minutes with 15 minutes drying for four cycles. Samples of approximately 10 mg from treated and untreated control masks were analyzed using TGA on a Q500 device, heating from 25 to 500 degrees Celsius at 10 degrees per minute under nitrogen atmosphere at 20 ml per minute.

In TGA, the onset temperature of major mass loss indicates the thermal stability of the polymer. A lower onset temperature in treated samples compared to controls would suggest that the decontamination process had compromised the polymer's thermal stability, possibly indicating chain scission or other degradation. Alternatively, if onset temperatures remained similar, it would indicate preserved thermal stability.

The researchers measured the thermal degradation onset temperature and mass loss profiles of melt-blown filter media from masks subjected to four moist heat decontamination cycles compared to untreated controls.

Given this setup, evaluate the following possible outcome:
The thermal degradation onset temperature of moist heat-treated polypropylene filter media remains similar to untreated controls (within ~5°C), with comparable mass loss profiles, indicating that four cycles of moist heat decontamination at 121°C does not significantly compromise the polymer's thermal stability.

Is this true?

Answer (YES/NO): YES